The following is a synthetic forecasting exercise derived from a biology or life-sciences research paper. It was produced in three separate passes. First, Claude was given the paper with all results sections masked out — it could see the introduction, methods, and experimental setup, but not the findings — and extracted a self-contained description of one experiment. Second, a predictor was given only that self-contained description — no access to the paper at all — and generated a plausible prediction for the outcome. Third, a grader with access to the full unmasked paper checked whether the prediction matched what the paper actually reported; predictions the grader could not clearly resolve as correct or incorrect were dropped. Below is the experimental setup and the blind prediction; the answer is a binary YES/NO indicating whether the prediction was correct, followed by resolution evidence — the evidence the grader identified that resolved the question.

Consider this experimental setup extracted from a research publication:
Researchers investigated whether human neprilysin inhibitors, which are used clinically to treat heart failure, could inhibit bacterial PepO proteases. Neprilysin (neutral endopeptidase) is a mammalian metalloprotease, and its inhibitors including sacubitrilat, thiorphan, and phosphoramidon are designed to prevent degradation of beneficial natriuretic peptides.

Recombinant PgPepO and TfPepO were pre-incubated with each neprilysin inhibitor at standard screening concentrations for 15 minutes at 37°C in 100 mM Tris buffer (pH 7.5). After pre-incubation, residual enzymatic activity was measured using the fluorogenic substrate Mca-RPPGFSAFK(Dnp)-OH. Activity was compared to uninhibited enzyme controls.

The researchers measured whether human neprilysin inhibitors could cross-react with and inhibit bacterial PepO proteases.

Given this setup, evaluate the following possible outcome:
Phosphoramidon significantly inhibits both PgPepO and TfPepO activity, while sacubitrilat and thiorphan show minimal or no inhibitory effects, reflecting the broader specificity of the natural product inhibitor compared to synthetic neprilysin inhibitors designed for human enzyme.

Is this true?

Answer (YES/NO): YES